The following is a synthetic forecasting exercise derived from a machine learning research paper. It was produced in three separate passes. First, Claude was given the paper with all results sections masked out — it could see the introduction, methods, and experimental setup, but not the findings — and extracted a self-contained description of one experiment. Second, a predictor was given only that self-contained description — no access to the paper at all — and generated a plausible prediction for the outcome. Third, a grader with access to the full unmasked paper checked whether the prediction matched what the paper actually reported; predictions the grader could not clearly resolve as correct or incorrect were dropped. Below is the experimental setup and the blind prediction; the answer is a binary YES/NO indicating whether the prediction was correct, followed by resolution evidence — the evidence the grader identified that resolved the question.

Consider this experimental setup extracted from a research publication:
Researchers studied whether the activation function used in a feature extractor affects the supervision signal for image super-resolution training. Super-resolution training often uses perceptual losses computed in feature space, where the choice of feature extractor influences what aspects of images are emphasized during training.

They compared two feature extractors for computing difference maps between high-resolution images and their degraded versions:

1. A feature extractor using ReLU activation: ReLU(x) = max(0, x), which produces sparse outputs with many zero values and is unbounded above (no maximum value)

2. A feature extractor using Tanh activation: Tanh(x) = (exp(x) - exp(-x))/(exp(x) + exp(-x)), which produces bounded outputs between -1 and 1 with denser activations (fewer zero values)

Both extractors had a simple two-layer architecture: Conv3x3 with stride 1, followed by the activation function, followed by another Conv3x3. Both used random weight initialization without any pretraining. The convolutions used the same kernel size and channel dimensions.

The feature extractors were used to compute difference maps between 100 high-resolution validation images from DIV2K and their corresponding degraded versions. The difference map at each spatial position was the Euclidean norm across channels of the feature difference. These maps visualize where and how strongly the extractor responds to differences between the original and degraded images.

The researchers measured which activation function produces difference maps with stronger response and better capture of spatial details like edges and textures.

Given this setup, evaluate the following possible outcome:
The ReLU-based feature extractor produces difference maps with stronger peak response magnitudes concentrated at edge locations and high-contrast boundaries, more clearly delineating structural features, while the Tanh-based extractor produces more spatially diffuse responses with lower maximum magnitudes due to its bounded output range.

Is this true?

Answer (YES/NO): NO